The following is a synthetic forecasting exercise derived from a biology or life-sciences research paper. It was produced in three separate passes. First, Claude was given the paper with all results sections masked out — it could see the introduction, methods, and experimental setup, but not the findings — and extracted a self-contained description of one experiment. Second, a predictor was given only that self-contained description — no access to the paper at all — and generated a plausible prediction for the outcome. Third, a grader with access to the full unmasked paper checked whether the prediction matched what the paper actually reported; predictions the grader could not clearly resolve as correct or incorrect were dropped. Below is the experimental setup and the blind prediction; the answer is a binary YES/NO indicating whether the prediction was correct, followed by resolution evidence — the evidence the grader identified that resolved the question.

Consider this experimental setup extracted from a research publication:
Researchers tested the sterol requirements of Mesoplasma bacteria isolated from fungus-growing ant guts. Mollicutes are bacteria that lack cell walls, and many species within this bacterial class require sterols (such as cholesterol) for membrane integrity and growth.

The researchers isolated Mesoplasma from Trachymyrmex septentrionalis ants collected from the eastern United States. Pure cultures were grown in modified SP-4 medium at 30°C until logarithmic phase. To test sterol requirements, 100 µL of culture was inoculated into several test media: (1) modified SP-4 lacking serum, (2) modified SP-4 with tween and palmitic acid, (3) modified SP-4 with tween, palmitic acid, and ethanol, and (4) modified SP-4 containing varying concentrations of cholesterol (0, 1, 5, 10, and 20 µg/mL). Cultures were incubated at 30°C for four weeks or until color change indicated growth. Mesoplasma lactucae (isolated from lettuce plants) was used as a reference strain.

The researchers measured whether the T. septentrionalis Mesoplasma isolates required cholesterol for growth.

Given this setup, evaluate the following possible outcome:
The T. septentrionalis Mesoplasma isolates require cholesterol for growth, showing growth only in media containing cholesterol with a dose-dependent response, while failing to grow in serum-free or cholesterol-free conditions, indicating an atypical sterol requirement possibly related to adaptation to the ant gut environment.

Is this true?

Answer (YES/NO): NO